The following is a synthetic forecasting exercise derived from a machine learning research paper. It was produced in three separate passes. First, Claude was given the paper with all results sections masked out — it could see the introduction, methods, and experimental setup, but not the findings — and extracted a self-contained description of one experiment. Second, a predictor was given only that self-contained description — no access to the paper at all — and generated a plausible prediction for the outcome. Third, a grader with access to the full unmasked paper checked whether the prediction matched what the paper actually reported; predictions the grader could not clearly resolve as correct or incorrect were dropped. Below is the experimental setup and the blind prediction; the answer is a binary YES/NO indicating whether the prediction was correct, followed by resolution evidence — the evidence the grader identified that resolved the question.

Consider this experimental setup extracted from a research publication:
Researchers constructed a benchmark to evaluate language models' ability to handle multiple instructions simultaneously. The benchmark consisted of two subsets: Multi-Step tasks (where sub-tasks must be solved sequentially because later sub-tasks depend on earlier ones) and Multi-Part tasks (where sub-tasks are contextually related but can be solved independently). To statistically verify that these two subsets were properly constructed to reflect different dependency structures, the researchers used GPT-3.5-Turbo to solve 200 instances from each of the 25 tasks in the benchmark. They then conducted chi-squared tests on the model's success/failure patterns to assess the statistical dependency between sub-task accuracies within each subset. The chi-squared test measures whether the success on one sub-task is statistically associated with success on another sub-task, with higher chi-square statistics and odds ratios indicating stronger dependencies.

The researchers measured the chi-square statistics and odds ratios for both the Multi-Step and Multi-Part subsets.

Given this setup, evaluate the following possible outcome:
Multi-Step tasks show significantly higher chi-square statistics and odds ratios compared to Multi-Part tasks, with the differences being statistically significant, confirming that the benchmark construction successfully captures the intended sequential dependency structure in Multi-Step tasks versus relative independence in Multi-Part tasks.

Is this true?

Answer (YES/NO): NO